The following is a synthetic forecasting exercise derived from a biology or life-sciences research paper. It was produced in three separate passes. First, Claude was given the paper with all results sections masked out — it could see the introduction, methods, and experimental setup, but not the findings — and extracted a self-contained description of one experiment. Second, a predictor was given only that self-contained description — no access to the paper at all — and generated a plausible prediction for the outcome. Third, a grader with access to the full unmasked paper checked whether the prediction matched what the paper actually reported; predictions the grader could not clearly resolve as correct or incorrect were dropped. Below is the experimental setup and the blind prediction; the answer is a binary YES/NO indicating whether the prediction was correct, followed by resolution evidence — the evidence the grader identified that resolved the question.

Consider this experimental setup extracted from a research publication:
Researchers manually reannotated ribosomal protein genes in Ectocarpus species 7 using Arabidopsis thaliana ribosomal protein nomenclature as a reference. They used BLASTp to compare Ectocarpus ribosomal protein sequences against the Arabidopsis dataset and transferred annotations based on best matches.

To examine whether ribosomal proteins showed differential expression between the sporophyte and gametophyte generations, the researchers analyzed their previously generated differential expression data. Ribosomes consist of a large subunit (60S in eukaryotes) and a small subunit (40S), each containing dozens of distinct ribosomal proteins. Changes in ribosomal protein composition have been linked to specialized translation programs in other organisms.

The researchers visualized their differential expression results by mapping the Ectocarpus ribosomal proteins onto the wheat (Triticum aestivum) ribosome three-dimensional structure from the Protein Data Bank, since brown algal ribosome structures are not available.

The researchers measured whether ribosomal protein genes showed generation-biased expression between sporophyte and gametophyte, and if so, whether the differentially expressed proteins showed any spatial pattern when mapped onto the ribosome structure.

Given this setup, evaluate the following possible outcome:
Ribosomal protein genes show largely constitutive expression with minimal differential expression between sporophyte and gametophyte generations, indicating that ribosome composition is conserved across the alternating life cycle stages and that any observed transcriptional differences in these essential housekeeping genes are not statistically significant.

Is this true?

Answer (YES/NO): NO